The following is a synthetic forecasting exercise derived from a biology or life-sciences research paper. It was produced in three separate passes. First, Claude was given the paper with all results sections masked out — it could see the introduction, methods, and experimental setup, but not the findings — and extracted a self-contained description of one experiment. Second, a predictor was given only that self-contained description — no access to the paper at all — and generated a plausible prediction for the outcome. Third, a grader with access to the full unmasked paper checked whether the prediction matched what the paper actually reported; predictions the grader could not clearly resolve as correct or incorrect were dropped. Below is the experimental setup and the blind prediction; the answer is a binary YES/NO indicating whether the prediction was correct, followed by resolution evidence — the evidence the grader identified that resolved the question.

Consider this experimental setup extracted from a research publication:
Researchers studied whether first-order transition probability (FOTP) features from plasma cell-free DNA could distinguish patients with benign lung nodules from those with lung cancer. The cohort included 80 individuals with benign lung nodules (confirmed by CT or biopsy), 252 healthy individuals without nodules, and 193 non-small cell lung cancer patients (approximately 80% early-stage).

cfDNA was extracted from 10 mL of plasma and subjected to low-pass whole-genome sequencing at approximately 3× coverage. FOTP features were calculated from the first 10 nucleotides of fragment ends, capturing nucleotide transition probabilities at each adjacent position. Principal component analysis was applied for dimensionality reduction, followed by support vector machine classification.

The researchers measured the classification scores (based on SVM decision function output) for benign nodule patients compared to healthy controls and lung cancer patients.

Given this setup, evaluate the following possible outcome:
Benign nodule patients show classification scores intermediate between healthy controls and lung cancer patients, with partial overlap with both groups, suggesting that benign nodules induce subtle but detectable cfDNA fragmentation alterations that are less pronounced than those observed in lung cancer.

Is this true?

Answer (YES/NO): YES